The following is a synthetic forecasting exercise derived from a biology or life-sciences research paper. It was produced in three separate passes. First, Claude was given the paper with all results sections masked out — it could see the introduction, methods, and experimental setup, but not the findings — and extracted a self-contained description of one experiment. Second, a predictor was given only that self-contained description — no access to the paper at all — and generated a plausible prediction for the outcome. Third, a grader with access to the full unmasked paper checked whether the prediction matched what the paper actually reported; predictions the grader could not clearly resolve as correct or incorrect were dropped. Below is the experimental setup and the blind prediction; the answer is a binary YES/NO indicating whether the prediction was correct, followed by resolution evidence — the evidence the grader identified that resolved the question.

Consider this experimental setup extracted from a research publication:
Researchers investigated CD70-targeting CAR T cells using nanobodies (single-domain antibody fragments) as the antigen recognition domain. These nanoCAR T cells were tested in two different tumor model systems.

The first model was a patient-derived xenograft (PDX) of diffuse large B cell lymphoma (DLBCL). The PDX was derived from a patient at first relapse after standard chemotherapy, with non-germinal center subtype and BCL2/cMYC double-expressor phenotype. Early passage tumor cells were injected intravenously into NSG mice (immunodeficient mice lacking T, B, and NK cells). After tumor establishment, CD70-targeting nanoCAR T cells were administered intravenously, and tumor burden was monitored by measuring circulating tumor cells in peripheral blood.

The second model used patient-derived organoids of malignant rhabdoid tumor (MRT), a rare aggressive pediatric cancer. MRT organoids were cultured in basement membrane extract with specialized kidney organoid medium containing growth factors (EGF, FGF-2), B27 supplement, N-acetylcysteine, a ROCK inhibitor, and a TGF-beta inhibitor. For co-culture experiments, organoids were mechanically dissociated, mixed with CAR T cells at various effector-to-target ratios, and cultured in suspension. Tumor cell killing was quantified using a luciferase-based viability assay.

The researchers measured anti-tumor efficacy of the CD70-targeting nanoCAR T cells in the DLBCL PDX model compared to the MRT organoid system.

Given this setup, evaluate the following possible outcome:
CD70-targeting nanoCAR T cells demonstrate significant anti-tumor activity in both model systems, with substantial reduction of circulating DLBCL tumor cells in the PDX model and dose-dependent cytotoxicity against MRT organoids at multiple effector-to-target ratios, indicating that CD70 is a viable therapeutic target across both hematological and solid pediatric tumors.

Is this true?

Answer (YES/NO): NO